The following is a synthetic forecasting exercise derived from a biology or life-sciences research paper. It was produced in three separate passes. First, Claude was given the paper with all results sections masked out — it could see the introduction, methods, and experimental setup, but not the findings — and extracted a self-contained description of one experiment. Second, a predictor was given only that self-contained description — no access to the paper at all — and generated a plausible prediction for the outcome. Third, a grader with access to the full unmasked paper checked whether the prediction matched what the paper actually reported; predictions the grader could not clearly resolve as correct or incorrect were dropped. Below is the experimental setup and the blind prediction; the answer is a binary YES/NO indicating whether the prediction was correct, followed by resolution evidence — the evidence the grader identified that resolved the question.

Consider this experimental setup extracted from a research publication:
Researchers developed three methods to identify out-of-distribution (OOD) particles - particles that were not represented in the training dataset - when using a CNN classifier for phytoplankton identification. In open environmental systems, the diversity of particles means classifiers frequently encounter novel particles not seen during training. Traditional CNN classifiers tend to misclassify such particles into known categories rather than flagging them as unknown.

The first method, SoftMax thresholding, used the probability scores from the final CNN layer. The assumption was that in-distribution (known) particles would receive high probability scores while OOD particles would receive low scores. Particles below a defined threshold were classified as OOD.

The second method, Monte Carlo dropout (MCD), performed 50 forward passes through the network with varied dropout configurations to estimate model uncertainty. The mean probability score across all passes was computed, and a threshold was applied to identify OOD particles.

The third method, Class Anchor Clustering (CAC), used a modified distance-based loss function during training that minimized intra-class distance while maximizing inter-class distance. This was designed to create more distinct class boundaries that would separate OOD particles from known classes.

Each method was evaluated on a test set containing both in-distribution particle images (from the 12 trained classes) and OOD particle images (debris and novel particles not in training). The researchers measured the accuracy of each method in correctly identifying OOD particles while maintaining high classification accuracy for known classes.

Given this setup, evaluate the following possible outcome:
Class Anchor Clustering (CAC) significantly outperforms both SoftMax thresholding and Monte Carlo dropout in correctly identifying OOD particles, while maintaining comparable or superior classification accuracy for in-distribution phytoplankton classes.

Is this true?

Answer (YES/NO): NO